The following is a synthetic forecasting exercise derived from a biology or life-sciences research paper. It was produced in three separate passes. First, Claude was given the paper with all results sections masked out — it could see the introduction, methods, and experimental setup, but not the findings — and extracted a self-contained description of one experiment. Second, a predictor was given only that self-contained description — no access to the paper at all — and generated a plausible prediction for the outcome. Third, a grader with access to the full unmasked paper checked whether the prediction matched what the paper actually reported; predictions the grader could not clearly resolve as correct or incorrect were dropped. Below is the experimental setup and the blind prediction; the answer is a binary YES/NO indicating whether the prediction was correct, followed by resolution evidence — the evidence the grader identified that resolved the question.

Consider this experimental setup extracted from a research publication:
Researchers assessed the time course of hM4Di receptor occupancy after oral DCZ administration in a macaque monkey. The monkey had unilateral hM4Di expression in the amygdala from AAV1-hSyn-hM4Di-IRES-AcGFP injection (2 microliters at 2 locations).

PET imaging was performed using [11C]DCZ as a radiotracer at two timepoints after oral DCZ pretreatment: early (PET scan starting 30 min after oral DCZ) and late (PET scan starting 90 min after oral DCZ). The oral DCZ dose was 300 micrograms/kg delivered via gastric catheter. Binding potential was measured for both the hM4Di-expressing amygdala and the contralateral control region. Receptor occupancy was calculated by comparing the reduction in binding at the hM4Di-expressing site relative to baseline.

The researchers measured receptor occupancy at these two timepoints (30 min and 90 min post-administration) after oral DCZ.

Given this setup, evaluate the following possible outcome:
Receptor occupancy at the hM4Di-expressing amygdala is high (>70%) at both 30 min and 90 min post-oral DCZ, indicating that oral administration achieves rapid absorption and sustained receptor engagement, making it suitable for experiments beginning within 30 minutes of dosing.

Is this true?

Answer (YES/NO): NO